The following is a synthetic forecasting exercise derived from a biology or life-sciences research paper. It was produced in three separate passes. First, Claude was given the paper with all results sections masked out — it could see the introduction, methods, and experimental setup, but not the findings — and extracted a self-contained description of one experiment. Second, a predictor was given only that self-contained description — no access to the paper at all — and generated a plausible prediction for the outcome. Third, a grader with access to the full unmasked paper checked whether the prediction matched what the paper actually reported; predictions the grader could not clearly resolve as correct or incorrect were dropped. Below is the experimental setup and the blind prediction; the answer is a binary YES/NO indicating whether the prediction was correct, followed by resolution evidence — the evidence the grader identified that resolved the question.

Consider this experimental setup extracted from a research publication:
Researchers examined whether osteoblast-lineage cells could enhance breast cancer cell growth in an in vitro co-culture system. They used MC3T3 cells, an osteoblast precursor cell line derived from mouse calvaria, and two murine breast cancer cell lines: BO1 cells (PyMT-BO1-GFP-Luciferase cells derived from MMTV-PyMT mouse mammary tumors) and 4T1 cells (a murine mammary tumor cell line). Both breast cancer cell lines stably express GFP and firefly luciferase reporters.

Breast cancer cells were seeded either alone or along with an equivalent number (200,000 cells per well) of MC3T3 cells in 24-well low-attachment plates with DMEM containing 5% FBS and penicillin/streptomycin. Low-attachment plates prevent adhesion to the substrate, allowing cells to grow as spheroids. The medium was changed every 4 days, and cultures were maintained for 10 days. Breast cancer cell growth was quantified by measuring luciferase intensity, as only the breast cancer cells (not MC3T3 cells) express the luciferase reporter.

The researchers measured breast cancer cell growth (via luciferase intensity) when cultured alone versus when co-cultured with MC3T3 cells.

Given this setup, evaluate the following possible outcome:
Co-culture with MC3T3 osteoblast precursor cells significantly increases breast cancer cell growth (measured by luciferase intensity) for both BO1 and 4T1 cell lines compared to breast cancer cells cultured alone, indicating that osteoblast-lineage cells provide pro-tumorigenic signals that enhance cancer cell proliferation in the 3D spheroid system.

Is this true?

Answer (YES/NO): YES